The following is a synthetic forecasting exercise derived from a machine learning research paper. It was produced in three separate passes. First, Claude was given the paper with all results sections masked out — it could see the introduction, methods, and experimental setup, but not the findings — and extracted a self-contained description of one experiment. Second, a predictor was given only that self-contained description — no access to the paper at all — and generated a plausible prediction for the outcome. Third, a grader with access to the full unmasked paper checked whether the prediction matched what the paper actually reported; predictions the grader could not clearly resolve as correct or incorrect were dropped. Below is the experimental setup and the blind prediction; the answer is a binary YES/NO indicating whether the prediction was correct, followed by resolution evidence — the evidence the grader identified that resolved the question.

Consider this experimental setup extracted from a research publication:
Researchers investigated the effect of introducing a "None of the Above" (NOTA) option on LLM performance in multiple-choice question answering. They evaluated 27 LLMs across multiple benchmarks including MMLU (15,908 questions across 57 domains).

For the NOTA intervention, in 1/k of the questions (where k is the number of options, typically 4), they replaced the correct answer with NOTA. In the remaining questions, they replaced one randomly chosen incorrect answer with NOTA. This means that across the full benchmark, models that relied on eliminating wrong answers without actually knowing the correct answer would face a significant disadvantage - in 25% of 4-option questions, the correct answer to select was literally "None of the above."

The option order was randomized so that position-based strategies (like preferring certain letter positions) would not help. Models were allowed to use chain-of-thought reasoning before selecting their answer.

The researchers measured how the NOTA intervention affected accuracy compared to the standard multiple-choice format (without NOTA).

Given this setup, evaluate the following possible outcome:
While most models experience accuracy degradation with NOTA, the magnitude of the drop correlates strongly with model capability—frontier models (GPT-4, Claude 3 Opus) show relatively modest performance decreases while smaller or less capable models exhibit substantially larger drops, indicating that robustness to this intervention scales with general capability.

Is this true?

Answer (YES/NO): NO